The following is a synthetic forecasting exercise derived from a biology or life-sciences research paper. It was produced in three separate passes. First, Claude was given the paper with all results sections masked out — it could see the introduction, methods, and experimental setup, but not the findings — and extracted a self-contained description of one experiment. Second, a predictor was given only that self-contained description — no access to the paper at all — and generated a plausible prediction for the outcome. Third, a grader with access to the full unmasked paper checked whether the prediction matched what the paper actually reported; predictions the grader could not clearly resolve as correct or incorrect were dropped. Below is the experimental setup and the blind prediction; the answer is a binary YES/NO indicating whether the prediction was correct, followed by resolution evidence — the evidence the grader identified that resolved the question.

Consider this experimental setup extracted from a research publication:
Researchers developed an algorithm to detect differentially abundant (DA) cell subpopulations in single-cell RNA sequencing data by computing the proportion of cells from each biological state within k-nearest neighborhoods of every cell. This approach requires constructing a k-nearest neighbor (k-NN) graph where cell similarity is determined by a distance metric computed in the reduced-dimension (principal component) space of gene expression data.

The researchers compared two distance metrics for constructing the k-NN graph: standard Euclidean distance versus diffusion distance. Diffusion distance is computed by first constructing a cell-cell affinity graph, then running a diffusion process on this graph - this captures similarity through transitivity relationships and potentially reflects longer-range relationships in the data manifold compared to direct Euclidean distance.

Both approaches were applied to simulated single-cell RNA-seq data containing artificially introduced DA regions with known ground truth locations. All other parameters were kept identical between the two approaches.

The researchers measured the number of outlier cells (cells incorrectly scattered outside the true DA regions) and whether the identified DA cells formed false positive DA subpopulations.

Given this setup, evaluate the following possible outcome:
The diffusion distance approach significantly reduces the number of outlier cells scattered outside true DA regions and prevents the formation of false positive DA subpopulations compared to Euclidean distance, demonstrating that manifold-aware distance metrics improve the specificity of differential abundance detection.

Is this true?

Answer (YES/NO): NO